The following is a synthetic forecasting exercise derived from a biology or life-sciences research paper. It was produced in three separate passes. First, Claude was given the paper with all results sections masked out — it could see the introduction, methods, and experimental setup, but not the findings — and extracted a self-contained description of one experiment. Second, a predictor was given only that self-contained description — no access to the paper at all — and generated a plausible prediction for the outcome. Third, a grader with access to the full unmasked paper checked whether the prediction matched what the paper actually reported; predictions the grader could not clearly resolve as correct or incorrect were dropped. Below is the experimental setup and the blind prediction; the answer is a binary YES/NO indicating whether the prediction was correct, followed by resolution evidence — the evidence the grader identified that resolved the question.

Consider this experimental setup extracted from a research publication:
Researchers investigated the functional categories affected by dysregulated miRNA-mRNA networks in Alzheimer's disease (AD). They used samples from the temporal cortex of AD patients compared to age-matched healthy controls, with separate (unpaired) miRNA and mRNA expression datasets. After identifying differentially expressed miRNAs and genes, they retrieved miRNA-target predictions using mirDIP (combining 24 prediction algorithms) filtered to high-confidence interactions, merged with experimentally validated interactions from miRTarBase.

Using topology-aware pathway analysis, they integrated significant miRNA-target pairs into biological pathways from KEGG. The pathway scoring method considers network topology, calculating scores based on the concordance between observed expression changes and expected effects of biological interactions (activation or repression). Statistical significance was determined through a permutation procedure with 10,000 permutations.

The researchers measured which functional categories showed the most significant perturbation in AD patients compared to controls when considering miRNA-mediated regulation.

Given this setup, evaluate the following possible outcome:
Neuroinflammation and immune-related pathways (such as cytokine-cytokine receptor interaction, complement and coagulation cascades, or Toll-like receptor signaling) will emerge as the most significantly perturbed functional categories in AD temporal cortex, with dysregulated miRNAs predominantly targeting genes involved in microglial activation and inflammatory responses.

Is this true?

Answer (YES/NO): NO